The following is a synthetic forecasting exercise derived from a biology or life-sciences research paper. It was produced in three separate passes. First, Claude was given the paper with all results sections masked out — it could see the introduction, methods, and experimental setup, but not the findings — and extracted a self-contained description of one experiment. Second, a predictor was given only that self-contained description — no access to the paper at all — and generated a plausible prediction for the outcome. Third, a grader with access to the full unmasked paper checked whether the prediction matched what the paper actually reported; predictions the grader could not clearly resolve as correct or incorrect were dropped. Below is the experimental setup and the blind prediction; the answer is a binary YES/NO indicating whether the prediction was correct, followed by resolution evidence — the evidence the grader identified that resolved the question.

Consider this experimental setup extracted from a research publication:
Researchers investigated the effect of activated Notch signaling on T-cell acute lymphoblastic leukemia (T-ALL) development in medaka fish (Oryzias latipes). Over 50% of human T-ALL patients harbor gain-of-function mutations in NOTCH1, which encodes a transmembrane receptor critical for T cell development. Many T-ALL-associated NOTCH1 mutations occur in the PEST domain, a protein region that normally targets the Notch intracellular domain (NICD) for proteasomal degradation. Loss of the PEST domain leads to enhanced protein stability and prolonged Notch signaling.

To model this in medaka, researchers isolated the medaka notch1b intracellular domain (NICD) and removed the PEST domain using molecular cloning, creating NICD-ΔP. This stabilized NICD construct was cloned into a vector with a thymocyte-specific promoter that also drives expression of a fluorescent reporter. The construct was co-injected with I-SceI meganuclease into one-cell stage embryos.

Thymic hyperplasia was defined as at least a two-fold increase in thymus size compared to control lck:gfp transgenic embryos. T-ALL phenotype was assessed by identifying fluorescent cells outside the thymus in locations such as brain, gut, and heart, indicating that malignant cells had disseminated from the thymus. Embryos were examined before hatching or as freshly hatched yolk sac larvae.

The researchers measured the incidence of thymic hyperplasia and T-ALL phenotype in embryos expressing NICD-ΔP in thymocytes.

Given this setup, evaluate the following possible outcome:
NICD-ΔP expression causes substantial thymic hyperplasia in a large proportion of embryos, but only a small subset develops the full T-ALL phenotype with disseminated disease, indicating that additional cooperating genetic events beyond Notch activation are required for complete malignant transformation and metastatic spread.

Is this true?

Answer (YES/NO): NO